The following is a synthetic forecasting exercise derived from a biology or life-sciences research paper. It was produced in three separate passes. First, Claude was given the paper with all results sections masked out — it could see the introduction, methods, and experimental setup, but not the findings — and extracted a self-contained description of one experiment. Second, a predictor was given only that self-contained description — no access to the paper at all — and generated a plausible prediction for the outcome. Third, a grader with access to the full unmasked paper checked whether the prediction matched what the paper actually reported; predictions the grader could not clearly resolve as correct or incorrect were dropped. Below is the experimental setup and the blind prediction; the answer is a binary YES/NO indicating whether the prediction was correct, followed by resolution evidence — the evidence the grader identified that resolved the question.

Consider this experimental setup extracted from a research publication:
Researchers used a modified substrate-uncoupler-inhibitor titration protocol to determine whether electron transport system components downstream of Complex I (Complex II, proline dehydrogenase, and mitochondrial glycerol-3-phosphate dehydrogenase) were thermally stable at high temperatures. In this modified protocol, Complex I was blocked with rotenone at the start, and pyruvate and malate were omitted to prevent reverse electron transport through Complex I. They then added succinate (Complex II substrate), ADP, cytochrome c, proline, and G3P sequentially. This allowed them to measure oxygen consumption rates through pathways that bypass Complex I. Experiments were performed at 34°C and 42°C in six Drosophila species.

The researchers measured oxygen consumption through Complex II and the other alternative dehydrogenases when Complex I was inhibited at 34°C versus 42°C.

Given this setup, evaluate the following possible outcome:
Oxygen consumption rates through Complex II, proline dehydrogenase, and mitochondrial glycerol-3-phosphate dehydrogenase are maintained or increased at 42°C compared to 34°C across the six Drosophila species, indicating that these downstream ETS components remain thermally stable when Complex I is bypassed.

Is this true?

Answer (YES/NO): NO